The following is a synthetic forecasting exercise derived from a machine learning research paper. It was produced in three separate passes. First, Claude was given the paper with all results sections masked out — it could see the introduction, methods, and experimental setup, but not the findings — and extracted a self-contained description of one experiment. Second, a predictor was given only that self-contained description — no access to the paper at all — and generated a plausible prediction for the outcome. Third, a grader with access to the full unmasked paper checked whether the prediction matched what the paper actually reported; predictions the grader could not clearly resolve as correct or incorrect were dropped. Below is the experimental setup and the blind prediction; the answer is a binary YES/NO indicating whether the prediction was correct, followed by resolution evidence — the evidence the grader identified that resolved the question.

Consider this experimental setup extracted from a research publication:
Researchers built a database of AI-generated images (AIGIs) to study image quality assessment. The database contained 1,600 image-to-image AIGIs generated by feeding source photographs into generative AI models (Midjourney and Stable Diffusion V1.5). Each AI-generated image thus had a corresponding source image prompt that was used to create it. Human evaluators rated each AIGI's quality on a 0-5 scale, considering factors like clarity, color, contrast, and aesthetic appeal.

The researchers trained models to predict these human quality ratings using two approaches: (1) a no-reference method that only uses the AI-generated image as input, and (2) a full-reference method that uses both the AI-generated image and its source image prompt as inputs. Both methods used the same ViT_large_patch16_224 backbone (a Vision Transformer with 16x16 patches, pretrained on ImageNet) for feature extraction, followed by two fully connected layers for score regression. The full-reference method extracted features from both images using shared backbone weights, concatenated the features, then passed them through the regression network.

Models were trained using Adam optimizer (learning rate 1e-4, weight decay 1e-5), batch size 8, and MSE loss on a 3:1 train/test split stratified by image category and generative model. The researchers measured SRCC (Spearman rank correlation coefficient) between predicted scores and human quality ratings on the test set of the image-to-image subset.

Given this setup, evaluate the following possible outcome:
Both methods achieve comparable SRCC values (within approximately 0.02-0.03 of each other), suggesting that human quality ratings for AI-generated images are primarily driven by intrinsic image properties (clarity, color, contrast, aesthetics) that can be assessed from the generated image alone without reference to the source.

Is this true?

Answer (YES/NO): YES